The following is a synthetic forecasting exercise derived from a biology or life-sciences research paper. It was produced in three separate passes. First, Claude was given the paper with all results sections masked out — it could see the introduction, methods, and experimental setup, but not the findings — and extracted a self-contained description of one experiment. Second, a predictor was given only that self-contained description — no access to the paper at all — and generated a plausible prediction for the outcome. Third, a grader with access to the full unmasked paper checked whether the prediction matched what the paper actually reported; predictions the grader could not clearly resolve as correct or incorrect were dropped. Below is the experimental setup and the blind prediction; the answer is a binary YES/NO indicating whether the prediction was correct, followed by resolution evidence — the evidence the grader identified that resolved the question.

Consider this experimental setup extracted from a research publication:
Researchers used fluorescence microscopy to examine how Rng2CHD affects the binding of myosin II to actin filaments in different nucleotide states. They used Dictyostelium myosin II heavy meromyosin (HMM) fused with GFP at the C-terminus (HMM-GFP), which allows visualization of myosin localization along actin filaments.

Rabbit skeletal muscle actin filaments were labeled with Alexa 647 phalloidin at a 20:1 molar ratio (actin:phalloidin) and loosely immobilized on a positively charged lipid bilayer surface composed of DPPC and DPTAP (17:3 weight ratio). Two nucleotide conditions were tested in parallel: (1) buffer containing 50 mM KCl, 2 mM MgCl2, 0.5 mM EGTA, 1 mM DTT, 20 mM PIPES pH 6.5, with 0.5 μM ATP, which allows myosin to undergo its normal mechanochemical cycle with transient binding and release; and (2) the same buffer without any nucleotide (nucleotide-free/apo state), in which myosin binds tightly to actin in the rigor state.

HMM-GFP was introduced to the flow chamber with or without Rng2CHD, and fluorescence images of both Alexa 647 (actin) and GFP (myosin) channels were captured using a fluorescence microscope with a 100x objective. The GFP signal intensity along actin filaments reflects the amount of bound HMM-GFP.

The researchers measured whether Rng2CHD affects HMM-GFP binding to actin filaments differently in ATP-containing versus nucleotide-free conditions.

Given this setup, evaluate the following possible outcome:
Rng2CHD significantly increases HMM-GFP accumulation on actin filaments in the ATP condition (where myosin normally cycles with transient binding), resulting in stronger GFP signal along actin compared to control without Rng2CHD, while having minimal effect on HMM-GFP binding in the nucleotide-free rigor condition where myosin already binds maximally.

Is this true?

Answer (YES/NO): NO